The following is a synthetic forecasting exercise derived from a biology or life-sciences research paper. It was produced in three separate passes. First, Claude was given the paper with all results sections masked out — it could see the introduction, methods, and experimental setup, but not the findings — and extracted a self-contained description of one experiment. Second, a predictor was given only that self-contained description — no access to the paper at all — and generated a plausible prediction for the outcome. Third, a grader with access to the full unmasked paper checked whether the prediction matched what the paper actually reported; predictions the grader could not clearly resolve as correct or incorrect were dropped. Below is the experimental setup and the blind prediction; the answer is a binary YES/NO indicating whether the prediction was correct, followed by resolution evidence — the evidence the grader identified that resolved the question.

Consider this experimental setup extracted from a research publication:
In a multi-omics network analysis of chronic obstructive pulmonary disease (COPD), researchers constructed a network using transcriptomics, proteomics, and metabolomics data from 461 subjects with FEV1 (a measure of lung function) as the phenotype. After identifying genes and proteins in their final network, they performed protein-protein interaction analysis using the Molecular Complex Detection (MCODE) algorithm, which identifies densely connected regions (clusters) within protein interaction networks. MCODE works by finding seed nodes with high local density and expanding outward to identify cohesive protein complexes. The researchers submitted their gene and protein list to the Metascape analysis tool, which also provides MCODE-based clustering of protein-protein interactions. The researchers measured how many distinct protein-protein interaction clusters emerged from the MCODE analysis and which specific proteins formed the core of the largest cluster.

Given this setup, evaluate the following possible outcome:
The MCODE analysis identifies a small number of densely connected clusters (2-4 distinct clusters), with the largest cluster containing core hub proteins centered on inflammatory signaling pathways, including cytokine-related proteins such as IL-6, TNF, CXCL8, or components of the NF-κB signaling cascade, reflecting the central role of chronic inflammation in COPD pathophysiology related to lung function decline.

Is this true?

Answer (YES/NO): NO